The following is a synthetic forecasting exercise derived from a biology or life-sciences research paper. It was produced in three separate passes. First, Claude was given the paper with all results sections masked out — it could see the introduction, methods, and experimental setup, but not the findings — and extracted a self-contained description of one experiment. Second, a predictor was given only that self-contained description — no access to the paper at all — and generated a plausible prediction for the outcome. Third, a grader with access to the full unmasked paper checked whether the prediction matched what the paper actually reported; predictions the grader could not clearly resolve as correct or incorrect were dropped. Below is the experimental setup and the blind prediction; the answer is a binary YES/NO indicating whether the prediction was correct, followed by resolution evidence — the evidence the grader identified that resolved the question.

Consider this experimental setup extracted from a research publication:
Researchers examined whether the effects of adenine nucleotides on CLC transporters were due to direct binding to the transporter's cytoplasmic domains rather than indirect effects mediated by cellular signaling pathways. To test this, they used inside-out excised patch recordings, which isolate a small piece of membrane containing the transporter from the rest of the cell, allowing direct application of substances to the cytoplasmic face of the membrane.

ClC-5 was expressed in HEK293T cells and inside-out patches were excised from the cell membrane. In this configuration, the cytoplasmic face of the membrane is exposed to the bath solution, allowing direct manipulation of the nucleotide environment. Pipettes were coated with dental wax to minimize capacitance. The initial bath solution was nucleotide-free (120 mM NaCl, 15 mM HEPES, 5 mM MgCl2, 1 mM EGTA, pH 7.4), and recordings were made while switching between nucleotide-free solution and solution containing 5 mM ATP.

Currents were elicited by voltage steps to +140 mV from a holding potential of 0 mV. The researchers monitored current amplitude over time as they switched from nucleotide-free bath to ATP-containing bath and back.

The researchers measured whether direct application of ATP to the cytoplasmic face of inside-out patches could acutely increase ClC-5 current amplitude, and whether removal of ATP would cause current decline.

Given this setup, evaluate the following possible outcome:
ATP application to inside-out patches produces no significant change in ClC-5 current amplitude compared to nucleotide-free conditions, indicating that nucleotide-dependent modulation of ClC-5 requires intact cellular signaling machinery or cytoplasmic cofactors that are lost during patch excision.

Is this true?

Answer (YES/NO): NO